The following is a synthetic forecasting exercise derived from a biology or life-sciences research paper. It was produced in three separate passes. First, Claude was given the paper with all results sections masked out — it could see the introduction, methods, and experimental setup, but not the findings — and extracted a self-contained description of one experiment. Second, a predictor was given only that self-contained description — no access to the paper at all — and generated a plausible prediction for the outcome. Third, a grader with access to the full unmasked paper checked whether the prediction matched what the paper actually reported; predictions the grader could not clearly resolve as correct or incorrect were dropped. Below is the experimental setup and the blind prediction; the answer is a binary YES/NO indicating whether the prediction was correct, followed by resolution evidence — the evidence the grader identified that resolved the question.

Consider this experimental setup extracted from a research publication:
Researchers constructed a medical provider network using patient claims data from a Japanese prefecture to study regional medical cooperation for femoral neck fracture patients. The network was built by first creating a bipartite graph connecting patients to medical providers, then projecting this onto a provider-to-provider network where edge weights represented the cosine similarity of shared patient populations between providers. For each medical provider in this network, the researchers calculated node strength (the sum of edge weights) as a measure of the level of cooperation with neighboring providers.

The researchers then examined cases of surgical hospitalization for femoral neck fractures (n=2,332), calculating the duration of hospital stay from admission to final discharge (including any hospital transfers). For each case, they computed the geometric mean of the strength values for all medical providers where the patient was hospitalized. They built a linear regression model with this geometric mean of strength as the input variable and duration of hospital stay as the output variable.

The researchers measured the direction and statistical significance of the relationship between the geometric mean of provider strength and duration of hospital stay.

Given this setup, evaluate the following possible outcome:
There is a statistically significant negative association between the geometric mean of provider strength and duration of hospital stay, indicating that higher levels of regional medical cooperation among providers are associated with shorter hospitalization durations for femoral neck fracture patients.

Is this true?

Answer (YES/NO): YES